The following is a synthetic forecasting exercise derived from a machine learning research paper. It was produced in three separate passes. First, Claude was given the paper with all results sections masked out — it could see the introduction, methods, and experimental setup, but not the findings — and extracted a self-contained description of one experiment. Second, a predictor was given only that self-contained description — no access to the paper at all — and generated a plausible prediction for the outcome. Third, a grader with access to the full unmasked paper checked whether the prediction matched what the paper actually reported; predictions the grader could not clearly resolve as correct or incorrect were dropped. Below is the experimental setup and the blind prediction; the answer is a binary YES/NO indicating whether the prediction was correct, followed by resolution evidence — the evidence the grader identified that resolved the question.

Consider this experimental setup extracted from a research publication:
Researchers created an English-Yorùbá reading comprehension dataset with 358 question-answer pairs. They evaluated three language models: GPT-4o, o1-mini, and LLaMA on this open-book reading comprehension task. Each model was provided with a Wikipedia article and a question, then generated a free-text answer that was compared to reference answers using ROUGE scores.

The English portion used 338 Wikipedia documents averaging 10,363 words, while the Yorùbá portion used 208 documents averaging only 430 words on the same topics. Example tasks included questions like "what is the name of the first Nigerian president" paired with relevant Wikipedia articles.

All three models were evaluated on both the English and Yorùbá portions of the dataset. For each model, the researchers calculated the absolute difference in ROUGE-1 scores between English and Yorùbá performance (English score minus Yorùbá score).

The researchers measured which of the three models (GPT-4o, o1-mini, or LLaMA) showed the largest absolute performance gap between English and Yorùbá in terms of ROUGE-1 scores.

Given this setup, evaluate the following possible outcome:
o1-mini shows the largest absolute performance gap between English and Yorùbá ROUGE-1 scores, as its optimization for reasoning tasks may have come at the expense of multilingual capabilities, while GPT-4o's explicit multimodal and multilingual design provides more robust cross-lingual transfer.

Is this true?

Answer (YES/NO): YES